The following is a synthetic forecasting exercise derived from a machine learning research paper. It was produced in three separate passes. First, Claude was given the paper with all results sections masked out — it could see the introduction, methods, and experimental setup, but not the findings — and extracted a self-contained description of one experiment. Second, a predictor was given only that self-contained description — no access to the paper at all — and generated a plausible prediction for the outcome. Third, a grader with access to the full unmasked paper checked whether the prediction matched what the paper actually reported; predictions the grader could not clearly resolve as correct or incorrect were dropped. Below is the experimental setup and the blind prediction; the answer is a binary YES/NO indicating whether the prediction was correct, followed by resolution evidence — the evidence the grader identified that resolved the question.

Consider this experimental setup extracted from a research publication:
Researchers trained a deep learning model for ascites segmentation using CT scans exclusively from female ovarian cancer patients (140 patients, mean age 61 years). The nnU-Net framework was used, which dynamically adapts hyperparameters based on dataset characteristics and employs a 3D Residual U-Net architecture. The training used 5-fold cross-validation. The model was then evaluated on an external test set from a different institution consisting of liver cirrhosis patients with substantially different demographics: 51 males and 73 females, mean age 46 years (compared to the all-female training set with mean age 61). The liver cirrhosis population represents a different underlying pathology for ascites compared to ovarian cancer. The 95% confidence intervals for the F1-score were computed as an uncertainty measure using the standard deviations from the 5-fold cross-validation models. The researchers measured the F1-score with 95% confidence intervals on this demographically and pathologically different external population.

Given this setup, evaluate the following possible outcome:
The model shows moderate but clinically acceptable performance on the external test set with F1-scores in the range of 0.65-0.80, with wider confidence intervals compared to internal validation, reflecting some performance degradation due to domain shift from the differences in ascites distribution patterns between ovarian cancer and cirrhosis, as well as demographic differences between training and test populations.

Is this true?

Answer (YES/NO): NO